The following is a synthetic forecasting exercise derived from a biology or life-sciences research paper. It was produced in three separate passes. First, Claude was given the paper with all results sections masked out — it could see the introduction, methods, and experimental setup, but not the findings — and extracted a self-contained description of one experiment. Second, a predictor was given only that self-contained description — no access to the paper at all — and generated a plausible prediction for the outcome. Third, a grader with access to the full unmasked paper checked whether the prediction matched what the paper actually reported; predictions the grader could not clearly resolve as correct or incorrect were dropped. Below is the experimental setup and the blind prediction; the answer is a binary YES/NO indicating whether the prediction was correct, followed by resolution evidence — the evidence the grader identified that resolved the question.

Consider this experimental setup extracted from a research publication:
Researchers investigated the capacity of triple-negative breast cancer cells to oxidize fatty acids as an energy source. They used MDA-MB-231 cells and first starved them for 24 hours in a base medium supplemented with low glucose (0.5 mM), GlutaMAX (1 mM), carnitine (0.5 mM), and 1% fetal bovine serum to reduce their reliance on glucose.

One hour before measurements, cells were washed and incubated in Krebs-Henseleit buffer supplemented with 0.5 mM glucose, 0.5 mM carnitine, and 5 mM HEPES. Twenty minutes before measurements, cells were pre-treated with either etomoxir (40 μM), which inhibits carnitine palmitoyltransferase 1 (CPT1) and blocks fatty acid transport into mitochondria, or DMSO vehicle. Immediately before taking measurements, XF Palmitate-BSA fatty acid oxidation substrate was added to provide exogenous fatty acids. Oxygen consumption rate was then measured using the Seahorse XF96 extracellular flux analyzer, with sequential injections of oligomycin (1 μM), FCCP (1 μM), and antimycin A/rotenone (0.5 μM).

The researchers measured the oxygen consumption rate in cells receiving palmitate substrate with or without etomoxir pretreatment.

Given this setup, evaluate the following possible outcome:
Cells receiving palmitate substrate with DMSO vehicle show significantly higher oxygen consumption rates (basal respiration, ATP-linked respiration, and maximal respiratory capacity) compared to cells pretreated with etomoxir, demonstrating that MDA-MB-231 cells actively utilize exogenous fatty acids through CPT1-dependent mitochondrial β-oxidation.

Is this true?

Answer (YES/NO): YES